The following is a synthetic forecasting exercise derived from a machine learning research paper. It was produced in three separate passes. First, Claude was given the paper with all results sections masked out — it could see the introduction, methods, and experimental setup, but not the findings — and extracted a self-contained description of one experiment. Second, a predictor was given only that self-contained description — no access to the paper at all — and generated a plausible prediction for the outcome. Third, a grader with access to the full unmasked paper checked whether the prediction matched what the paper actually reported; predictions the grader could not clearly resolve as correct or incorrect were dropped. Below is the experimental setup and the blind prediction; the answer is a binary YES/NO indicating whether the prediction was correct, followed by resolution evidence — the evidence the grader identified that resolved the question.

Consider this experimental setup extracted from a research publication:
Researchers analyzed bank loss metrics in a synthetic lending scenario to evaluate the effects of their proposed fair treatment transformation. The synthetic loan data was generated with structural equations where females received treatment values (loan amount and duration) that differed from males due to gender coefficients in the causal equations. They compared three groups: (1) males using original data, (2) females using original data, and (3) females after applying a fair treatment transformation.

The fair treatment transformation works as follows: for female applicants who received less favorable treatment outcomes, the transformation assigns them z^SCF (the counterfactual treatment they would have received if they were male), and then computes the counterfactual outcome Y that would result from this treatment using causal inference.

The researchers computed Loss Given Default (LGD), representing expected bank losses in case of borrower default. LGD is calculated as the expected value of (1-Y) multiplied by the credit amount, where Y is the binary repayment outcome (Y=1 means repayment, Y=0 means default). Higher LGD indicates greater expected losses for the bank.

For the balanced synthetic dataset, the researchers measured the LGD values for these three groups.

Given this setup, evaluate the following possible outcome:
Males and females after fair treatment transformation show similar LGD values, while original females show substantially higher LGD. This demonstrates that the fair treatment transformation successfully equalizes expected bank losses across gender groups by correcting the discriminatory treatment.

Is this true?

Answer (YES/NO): YES